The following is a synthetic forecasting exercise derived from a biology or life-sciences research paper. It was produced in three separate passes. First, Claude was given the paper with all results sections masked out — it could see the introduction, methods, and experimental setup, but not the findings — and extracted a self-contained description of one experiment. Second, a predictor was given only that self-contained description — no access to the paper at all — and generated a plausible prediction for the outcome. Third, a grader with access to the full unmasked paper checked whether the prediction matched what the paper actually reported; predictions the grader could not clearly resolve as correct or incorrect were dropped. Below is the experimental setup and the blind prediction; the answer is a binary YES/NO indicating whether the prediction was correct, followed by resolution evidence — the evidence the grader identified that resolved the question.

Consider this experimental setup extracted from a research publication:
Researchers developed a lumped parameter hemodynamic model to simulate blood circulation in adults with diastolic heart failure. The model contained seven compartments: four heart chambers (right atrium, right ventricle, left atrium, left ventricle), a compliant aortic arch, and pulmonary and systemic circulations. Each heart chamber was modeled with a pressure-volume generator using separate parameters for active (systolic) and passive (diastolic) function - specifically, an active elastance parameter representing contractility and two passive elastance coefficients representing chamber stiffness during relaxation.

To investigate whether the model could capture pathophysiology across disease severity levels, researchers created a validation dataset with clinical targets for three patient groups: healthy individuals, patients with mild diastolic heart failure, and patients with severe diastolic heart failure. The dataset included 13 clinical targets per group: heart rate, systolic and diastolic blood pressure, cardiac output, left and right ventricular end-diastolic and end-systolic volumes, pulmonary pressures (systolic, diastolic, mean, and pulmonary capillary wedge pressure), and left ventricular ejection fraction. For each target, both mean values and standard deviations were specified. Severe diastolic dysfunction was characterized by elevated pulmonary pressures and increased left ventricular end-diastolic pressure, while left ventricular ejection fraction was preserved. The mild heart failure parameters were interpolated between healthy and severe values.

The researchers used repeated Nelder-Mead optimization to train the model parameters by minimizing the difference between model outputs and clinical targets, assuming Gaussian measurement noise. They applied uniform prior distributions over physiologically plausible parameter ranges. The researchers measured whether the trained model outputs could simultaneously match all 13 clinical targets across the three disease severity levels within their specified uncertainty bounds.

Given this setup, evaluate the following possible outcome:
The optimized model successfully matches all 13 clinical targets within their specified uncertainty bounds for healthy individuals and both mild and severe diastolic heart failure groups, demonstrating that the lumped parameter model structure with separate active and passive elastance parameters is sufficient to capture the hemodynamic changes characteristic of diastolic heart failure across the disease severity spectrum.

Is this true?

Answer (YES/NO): NO